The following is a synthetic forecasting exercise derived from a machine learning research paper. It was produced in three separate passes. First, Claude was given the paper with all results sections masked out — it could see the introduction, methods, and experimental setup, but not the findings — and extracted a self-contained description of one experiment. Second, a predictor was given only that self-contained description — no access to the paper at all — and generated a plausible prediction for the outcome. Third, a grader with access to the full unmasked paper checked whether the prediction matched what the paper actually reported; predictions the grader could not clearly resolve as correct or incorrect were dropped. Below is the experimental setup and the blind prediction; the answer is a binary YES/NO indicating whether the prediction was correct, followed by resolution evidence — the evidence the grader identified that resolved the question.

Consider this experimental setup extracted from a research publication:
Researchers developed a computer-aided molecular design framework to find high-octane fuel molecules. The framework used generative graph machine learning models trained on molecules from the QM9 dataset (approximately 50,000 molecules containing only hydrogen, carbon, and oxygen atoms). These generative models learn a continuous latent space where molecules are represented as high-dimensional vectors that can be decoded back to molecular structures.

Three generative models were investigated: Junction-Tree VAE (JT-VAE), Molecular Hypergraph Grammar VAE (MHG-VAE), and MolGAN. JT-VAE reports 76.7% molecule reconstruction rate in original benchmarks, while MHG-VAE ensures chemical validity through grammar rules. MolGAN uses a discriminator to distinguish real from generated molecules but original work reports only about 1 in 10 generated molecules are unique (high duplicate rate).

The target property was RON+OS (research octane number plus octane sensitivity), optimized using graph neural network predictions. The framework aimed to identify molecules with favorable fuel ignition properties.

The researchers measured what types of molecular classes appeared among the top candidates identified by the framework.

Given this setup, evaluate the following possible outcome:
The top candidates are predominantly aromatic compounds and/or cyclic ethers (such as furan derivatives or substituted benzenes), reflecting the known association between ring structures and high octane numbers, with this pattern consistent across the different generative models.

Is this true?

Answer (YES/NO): NO